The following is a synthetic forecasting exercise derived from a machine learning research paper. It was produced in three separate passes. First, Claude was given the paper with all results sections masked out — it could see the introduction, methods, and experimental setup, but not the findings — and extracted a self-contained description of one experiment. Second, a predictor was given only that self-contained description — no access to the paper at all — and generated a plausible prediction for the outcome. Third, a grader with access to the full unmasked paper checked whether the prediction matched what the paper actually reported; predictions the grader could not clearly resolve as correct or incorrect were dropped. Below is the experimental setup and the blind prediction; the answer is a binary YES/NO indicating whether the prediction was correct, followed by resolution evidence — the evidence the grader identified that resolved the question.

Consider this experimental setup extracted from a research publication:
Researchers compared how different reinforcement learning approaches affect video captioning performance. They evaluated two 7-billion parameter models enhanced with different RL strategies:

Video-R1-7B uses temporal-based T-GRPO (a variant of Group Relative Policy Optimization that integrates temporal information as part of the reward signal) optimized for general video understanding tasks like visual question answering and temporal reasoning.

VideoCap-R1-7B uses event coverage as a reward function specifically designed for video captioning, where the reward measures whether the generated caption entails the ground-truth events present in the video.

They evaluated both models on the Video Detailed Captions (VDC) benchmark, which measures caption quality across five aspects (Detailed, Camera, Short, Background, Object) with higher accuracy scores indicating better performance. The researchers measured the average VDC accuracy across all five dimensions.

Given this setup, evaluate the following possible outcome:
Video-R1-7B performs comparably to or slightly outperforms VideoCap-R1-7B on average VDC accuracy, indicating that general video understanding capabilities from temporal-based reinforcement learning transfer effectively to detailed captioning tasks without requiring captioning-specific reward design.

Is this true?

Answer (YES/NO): YES